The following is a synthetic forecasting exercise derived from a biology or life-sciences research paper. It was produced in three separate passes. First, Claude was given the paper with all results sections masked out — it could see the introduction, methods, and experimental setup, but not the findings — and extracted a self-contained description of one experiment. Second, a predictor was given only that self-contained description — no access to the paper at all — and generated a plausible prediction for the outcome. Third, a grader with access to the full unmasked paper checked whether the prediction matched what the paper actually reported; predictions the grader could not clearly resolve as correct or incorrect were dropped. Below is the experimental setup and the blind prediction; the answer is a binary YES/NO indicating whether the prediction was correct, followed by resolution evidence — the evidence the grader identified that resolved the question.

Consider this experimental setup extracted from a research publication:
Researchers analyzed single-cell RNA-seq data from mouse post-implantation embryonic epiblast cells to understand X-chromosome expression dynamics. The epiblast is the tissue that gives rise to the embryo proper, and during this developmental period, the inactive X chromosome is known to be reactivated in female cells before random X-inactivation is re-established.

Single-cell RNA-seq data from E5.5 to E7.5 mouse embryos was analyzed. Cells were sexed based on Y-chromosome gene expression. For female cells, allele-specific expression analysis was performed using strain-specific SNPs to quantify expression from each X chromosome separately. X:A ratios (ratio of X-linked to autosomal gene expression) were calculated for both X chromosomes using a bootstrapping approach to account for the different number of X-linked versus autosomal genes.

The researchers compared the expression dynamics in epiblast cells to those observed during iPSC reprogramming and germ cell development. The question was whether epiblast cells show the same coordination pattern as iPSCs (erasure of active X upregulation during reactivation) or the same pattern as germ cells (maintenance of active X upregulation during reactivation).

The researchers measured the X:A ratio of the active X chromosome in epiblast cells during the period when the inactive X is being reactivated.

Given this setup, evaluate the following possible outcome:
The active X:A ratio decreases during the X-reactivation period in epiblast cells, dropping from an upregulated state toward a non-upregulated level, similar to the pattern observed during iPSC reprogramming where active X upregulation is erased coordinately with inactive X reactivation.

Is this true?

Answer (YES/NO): YES